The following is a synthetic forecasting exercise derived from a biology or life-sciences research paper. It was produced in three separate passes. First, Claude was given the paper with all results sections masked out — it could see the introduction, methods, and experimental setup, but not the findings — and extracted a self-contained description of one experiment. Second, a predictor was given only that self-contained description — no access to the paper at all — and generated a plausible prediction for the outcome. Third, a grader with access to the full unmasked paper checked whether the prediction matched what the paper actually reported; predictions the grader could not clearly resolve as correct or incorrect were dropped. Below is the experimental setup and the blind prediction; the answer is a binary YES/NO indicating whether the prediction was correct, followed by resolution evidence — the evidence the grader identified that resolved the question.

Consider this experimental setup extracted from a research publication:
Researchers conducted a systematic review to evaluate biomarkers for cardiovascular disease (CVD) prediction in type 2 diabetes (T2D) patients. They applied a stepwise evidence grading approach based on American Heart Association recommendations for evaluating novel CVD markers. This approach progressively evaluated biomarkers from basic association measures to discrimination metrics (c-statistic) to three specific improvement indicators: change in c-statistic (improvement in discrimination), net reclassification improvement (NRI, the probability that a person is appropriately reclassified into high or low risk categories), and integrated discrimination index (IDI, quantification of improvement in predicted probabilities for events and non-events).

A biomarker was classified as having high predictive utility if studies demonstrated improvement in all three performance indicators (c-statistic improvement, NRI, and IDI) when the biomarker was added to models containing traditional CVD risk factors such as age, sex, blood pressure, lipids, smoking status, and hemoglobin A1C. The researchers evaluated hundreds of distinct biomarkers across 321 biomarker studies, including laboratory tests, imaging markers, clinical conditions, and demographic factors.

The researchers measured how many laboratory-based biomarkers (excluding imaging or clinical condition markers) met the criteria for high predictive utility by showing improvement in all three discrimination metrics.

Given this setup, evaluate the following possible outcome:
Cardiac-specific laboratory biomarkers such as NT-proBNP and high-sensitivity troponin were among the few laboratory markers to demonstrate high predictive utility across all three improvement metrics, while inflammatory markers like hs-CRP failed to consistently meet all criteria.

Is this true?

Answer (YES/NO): YES